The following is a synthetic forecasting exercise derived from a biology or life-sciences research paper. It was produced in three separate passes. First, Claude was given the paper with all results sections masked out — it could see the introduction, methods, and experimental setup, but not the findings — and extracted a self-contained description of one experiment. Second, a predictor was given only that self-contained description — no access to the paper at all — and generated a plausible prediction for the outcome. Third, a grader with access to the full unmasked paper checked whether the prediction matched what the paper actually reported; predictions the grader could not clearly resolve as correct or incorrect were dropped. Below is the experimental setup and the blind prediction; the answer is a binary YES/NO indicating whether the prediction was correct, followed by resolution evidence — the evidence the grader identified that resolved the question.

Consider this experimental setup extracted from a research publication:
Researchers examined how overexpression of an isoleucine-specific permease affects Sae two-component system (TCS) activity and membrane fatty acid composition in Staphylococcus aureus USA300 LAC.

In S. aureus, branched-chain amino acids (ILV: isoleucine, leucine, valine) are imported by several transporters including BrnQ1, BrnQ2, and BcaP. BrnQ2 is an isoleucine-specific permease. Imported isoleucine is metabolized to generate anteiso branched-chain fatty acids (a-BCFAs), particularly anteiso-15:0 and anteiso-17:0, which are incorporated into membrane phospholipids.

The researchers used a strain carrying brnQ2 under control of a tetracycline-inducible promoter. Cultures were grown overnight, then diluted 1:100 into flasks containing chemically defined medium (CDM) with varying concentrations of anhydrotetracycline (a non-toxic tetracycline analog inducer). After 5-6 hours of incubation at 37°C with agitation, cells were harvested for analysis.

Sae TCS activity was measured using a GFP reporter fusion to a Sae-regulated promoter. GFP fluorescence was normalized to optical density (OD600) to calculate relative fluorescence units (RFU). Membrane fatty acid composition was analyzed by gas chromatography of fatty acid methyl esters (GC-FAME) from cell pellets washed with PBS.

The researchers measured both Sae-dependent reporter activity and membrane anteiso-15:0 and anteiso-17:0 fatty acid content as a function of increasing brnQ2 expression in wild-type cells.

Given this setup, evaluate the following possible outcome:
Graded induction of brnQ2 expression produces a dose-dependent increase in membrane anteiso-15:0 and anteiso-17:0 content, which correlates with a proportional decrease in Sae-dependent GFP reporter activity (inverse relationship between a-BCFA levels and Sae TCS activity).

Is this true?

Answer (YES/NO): NO